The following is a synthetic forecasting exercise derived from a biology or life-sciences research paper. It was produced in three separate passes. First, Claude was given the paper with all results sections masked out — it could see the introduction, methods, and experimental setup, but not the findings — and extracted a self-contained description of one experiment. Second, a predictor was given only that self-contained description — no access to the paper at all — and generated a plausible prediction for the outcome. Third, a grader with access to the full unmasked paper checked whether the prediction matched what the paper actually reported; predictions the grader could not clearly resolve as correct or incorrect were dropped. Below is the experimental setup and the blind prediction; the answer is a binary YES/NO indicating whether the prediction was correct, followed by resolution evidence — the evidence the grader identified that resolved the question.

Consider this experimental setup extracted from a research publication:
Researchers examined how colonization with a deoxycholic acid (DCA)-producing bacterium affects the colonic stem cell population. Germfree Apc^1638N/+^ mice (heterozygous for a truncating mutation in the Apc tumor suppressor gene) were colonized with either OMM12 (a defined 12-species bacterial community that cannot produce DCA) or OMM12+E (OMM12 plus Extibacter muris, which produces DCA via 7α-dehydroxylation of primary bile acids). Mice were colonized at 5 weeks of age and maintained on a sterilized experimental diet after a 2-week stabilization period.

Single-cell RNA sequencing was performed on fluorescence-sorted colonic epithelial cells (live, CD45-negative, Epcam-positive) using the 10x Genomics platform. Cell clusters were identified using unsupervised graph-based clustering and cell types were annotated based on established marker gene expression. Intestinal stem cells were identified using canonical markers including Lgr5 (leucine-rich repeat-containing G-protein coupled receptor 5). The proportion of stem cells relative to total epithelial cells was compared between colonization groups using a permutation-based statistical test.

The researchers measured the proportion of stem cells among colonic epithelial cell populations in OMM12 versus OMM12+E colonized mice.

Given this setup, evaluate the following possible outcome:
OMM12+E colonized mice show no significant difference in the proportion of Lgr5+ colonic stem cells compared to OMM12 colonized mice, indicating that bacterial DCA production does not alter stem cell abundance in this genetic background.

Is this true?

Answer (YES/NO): NO